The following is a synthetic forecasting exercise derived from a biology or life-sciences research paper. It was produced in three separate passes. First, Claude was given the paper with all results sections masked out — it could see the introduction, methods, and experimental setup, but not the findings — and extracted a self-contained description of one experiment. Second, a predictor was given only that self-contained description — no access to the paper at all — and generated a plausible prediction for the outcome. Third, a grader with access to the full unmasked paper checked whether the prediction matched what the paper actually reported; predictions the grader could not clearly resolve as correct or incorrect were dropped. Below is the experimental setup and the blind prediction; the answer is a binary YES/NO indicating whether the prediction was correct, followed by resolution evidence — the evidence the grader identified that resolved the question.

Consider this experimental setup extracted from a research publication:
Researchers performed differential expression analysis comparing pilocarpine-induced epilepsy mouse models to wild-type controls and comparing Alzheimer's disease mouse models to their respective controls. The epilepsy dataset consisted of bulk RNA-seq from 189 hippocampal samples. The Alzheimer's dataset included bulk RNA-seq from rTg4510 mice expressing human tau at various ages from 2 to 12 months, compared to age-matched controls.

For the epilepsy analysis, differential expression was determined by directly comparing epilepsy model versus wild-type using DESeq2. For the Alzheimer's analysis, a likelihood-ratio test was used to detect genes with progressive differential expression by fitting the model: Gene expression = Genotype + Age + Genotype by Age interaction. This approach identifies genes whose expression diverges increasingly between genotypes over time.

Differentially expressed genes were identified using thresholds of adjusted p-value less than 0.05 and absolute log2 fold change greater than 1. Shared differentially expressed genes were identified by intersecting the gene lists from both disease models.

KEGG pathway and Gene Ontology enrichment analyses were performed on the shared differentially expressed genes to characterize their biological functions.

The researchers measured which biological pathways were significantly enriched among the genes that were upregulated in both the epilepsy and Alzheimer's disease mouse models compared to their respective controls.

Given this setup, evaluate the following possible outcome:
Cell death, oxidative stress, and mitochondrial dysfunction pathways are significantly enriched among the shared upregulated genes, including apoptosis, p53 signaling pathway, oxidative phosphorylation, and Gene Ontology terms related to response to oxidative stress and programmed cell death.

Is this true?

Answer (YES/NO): NO